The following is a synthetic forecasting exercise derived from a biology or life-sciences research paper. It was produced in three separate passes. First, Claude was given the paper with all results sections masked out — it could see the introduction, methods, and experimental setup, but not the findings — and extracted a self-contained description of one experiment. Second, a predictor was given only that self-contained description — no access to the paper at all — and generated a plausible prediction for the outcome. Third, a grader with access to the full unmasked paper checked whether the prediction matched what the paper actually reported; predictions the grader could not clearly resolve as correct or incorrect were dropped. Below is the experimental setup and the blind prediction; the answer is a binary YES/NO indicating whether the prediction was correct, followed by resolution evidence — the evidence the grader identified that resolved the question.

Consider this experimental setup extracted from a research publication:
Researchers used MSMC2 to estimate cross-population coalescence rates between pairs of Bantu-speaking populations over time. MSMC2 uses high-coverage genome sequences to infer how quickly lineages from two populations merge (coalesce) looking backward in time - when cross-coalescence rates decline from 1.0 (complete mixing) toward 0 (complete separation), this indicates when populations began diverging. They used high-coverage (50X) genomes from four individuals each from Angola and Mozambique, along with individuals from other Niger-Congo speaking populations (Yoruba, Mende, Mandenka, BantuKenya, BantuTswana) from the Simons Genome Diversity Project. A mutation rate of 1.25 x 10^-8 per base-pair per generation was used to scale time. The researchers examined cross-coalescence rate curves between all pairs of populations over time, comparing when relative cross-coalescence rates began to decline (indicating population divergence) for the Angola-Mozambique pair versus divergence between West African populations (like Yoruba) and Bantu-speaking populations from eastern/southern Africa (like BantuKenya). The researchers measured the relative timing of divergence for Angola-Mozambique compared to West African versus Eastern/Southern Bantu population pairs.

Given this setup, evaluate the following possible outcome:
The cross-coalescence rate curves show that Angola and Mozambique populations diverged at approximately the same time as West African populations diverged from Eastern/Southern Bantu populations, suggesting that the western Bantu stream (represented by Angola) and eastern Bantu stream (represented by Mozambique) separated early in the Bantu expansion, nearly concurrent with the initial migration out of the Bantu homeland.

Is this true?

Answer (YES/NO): NO